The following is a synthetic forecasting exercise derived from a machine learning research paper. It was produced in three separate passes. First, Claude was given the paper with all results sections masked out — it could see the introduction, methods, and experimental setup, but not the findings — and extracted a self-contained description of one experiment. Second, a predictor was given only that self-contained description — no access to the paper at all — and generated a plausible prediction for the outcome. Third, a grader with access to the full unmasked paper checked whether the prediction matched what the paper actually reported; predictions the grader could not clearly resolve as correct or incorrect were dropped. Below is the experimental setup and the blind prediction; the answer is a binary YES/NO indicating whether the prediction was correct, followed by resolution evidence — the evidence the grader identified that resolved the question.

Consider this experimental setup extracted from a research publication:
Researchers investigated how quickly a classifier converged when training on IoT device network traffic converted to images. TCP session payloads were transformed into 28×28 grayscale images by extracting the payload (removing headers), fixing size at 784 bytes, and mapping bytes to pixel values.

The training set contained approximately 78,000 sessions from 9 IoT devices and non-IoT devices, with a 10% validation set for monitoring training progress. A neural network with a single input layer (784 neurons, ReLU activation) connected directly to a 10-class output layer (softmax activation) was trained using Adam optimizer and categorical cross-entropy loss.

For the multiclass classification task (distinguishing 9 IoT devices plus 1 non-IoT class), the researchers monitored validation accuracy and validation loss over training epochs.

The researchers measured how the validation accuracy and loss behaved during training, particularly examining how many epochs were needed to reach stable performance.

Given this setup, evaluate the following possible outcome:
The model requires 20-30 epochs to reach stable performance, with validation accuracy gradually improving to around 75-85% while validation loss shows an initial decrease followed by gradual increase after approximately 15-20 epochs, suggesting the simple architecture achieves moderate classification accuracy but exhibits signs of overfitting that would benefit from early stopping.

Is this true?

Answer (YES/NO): NO